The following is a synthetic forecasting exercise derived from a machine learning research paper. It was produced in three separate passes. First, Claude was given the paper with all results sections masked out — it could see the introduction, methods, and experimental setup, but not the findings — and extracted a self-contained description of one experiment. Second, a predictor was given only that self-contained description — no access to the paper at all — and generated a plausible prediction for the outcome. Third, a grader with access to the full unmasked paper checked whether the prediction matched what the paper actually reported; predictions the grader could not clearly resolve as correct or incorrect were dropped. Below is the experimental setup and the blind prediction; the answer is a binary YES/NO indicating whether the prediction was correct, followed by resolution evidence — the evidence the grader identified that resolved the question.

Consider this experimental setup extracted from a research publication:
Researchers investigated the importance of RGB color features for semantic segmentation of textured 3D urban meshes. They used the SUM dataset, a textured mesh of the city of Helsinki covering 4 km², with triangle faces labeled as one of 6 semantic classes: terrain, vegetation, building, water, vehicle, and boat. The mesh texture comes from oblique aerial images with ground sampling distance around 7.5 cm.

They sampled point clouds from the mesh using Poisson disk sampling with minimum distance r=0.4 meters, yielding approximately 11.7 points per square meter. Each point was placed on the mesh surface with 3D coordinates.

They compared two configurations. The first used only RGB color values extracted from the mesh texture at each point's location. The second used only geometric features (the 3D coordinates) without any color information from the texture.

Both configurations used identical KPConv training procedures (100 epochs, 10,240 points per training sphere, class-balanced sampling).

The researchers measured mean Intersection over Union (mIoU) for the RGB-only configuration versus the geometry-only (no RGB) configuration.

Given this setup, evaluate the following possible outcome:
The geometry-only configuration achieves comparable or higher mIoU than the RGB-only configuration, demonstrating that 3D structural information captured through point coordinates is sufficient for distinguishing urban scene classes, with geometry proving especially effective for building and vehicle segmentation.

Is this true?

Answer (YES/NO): NO